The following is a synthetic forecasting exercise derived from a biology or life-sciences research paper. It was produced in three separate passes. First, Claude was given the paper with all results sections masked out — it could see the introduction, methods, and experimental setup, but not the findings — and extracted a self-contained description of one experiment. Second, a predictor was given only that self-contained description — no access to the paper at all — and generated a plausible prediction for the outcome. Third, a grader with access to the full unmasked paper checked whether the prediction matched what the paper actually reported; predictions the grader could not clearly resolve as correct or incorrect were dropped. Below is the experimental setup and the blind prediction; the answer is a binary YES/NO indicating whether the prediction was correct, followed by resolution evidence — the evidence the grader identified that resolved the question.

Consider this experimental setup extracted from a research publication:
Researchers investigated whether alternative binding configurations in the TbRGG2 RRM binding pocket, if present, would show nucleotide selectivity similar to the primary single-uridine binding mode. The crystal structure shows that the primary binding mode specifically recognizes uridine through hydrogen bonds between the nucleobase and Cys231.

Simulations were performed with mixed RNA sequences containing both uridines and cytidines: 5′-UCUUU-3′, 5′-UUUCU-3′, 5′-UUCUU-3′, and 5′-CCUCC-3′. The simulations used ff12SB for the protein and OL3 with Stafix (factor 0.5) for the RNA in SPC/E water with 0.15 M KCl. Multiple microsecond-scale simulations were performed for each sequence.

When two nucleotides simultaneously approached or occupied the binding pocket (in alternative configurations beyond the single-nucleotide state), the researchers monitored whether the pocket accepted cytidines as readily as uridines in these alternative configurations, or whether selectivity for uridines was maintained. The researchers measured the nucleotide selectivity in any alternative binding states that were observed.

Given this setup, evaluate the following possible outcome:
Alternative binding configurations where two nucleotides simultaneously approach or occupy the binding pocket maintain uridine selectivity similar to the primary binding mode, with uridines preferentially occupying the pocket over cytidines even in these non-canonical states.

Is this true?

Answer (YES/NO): YES